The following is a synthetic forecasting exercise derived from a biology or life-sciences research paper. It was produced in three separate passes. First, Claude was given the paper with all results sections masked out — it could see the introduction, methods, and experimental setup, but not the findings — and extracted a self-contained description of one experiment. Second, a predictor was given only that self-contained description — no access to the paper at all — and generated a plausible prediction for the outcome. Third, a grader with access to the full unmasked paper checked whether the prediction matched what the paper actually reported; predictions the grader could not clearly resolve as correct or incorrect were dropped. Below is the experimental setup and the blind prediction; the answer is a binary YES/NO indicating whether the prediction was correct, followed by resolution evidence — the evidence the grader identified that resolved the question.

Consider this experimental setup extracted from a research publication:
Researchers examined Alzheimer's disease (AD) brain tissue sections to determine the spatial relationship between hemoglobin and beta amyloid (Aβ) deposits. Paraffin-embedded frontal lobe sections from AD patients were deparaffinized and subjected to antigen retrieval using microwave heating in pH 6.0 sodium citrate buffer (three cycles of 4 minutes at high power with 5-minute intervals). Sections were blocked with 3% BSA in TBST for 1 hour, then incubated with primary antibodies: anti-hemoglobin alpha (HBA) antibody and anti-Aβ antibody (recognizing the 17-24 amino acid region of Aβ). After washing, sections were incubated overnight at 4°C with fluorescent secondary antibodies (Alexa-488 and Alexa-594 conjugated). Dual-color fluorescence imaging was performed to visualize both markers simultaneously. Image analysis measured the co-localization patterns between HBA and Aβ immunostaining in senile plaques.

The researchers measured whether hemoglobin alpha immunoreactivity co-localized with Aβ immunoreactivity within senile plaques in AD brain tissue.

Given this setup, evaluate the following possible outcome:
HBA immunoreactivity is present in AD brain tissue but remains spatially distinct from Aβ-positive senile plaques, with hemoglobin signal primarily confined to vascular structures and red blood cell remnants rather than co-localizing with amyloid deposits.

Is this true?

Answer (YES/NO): NO